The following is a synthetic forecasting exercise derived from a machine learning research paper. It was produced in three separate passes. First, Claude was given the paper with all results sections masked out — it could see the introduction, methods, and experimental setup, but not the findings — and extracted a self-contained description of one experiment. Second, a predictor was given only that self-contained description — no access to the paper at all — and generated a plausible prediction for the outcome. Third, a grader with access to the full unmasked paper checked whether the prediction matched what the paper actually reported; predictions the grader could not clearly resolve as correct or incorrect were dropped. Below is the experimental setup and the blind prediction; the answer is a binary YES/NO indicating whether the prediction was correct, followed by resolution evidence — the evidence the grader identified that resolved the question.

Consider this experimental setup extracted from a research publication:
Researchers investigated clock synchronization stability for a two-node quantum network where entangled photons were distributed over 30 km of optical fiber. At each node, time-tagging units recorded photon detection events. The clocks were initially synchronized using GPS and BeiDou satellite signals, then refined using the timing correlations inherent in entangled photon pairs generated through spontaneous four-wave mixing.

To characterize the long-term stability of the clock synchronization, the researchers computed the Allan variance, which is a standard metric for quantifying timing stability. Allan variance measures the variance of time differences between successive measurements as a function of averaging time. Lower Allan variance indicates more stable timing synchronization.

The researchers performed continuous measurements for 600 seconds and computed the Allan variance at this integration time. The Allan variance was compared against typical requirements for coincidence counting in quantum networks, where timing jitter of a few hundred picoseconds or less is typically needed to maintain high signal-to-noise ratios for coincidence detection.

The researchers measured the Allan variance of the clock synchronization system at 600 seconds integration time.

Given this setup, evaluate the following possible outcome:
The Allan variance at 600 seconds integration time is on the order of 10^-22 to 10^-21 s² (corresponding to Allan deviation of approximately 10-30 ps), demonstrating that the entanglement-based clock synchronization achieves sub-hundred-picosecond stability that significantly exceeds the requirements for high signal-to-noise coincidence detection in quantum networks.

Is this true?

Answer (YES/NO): NO